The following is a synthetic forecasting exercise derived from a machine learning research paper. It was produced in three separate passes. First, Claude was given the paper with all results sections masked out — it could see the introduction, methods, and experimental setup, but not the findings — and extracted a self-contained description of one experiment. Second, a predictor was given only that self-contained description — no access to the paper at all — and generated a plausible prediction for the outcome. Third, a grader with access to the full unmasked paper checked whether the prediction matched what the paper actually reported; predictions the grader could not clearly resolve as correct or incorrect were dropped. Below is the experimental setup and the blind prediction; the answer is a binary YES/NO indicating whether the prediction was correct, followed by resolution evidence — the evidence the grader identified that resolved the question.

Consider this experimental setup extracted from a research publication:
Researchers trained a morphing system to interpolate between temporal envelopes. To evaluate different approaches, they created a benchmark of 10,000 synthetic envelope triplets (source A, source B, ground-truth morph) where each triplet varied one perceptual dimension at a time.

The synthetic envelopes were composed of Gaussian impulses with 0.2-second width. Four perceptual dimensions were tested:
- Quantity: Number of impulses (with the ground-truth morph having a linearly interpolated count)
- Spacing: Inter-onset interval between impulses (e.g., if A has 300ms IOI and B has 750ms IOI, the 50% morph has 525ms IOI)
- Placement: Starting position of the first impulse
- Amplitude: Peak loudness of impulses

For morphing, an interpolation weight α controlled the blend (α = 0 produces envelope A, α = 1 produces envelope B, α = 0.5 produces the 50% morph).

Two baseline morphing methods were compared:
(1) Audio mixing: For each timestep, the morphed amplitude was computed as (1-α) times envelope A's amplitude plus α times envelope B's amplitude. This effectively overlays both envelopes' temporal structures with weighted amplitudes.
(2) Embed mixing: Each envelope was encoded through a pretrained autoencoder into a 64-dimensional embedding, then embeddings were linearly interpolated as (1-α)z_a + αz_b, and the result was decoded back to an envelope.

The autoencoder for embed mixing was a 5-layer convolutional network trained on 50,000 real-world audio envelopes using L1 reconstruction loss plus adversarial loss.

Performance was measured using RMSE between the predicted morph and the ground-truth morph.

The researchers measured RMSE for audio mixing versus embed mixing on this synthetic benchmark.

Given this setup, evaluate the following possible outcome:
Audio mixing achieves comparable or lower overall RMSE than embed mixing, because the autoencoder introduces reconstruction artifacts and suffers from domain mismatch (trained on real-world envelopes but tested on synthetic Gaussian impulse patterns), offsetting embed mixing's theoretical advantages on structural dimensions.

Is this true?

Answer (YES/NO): YES